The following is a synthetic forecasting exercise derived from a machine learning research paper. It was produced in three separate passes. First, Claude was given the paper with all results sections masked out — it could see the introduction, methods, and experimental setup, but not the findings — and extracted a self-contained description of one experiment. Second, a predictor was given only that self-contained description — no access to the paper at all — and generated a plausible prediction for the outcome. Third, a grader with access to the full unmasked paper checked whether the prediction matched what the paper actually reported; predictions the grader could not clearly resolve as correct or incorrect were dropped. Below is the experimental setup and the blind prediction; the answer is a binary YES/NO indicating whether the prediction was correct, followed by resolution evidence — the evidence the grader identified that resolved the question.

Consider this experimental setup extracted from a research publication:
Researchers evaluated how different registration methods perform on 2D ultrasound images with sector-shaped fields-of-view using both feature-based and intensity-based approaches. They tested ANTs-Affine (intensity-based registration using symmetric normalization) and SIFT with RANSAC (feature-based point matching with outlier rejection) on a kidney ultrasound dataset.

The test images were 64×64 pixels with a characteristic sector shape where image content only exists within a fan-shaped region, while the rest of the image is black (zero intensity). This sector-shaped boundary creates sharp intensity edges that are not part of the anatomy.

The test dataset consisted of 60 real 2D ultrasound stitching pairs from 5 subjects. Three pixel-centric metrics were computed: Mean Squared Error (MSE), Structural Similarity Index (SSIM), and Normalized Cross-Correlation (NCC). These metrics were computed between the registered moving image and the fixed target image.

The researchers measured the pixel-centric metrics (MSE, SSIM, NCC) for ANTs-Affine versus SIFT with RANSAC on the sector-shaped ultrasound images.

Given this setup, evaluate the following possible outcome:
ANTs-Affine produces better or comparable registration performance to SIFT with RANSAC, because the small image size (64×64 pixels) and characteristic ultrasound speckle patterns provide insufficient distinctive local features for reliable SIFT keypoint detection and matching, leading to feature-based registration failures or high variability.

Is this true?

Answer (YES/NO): YES